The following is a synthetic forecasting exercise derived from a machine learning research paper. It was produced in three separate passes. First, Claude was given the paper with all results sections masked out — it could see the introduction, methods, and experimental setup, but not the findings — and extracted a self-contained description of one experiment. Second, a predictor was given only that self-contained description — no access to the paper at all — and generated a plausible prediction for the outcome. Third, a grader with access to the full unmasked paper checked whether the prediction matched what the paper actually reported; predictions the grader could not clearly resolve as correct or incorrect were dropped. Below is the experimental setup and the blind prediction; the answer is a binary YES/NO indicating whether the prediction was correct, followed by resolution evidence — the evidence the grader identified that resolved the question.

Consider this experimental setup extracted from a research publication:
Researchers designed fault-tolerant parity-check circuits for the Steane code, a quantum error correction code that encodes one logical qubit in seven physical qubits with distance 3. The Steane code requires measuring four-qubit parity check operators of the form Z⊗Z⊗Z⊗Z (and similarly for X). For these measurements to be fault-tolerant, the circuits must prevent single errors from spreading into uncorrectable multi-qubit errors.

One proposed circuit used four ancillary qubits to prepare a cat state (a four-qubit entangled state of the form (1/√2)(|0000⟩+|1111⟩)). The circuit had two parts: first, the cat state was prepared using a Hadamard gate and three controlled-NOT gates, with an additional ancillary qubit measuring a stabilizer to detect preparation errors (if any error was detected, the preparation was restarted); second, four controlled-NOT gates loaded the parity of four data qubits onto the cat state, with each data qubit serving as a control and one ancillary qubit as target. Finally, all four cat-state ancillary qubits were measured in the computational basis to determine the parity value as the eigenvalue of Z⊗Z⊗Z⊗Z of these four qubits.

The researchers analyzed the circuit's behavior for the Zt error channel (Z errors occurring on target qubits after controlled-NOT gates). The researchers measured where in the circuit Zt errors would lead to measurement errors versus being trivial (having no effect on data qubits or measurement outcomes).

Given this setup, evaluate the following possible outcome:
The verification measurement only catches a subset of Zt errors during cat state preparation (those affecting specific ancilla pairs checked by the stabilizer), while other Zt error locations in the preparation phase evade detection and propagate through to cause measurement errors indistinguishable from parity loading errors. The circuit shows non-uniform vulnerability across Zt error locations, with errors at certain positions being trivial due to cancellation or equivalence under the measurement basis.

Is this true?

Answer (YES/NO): NO